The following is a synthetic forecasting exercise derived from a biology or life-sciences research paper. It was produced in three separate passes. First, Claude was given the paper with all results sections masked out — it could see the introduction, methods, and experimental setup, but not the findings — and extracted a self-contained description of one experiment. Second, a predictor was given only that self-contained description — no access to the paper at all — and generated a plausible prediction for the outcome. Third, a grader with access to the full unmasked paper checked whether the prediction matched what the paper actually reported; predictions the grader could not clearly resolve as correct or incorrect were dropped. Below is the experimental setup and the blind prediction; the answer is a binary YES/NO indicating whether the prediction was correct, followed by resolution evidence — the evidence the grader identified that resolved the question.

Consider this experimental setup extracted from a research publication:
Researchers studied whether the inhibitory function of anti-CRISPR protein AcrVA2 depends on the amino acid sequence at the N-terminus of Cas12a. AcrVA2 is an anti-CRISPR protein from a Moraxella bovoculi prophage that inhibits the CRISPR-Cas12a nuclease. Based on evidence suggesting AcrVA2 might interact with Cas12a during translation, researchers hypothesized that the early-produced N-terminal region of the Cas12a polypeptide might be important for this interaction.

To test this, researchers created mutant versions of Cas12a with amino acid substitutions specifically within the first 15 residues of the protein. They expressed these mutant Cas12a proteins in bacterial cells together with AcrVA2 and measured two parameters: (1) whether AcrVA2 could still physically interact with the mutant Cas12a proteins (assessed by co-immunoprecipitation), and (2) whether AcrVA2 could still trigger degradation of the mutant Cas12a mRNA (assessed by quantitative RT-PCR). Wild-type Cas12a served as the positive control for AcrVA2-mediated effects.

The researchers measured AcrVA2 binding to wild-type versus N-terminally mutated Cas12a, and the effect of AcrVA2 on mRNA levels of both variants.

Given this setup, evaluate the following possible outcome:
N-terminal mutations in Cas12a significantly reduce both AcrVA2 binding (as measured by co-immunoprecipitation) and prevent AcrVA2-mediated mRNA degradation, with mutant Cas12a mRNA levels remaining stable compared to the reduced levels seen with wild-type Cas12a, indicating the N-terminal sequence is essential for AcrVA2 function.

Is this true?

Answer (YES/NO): YES